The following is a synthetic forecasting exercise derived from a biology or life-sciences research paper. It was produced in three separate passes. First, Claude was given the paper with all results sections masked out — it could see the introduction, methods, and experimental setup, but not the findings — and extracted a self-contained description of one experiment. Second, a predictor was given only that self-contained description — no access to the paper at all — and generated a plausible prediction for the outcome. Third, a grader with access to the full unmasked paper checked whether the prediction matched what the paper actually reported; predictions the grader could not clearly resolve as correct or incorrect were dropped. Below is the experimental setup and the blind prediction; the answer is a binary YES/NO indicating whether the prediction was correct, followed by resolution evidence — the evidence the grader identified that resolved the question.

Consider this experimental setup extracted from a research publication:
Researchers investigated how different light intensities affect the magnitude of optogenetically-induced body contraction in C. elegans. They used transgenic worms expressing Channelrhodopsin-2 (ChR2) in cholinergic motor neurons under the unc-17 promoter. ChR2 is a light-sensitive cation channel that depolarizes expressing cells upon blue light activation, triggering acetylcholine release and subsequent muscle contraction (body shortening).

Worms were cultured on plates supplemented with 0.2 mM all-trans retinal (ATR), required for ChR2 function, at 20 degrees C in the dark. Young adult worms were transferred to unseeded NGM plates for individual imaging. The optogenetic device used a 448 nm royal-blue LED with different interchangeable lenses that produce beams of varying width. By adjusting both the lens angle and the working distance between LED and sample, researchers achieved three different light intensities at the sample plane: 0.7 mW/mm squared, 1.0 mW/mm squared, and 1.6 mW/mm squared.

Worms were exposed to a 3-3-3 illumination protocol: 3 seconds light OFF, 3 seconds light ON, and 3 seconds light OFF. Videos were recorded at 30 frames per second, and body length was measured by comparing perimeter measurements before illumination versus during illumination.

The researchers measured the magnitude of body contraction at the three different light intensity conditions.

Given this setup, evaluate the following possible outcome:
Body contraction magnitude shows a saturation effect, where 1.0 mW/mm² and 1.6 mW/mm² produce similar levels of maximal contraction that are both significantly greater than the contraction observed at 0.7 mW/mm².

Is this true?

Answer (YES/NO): NO